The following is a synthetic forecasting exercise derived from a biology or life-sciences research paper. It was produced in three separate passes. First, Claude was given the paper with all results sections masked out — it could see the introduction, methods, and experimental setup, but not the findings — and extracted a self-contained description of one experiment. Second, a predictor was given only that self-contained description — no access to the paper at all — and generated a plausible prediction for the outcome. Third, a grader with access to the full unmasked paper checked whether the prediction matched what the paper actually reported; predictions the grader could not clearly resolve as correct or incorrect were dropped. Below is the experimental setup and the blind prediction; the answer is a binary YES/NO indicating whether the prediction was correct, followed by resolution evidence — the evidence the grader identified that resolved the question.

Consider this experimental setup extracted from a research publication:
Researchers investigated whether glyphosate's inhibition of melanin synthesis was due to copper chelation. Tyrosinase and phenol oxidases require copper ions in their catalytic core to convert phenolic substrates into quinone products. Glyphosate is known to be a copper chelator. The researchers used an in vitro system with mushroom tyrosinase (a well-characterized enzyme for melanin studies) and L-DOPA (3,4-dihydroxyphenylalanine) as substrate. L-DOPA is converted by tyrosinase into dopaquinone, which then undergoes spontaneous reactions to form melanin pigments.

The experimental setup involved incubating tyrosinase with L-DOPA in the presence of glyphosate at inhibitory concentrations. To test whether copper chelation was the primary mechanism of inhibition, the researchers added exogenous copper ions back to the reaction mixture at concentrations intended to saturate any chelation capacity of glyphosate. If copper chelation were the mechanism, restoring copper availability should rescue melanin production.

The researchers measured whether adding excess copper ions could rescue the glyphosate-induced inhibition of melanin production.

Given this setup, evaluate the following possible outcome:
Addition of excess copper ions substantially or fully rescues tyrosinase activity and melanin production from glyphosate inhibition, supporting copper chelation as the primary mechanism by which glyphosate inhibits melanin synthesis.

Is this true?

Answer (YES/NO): NO